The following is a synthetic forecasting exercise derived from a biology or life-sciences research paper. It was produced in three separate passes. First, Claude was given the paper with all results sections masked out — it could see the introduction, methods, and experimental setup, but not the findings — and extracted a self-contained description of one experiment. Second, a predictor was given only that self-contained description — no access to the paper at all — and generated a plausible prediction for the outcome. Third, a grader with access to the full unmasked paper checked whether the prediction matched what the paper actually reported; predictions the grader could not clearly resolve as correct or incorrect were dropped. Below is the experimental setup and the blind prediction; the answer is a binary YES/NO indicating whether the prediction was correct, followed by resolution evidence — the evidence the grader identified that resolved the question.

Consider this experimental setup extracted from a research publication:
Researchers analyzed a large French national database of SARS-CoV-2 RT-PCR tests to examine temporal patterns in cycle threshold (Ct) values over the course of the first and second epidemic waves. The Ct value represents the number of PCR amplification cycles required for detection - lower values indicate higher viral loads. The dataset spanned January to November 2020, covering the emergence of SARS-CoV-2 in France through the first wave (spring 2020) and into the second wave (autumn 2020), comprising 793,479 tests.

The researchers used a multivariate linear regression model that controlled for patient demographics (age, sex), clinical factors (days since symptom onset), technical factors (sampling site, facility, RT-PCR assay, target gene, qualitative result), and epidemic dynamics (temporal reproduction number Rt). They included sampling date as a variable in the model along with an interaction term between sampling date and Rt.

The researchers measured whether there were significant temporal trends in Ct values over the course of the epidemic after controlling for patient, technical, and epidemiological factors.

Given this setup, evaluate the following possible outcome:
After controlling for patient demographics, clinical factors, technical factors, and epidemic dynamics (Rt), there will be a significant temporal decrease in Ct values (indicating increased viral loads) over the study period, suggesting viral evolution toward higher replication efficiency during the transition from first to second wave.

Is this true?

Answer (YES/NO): NO